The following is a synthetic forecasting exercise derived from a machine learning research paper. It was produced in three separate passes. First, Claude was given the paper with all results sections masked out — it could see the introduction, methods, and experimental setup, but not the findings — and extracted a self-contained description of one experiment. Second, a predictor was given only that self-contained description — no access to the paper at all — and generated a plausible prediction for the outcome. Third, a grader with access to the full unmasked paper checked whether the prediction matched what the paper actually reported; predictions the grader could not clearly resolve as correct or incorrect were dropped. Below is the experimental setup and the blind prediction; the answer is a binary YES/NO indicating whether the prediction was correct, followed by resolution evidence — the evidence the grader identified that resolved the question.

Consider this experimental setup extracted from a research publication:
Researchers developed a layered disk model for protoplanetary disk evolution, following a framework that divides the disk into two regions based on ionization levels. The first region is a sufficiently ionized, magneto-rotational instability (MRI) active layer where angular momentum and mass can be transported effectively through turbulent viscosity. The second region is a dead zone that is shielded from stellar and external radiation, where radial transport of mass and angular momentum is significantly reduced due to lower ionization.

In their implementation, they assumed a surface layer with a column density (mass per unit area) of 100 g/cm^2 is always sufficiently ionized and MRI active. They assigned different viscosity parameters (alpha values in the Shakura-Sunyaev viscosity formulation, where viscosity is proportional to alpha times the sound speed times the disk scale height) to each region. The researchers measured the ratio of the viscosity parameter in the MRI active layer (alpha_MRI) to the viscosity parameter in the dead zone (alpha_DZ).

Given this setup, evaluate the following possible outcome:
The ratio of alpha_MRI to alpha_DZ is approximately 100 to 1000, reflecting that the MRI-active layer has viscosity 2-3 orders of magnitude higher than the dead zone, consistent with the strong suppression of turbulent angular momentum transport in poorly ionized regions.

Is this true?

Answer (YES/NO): NO